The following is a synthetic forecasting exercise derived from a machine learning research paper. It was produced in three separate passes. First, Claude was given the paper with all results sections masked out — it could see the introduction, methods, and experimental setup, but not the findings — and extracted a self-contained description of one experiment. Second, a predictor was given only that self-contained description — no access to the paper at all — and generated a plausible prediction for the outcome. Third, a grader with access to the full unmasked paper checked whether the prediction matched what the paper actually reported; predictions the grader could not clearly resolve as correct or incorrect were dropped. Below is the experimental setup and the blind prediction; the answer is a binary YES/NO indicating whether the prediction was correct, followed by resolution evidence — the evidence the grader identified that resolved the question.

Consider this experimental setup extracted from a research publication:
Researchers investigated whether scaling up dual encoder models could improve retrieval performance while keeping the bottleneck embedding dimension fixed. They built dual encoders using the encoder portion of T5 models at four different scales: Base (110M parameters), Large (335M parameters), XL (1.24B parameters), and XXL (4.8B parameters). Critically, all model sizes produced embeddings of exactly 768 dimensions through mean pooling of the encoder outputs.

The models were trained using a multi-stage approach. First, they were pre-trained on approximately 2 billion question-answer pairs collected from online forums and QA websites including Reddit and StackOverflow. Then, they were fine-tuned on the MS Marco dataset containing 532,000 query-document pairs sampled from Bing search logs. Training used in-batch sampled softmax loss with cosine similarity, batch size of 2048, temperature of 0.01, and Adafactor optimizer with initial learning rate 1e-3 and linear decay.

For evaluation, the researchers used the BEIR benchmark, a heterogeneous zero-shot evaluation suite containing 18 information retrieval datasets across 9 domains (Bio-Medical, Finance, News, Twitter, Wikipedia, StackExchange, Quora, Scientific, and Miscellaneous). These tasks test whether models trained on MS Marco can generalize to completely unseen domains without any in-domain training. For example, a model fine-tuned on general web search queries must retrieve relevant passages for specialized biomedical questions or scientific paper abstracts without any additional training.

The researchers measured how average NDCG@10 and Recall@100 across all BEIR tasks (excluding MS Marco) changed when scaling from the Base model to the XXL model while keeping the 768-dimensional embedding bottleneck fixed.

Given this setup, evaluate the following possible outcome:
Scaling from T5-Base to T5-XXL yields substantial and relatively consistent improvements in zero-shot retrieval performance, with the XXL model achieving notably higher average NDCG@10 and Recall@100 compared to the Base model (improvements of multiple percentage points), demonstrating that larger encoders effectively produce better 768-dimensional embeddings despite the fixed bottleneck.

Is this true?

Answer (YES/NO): YES